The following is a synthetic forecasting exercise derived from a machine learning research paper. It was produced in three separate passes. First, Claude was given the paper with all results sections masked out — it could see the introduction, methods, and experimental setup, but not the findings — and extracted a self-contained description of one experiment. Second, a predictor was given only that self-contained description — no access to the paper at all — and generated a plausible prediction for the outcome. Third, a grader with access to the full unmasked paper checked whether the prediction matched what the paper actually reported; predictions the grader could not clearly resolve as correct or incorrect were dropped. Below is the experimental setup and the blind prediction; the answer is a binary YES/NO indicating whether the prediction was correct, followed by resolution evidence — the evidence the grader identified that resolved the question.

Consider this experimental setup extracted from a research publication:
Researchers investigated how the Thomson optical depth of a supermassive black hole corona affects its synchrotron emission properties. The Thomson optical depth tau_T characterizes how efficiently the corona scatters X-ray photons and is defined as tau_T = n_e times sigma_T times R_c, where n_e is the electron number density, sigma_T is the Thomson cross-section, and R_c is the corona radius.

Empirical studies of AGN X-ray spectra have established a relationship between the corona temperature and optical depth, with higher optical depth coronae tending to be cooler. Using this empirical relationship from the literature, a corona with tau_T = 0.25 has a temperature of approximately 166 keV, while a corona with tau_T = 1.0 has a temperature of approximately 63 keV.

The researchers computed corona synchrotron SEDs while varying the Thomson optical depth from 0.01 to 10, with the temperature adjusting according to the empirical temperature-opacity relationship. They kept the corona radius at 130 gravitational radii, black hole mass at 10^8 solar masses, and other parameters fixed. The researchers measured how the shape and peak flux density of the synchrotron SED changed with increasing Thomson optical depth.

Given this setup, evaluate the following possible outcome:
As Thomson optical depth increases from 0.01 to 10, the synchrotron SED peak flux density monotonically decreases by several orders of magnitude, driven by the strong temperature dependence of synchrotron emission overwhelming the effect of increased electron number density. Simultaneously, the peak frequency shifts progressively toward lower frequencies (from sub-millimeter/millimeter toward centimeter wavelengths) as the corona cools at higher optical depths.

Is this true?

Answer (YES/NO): NO